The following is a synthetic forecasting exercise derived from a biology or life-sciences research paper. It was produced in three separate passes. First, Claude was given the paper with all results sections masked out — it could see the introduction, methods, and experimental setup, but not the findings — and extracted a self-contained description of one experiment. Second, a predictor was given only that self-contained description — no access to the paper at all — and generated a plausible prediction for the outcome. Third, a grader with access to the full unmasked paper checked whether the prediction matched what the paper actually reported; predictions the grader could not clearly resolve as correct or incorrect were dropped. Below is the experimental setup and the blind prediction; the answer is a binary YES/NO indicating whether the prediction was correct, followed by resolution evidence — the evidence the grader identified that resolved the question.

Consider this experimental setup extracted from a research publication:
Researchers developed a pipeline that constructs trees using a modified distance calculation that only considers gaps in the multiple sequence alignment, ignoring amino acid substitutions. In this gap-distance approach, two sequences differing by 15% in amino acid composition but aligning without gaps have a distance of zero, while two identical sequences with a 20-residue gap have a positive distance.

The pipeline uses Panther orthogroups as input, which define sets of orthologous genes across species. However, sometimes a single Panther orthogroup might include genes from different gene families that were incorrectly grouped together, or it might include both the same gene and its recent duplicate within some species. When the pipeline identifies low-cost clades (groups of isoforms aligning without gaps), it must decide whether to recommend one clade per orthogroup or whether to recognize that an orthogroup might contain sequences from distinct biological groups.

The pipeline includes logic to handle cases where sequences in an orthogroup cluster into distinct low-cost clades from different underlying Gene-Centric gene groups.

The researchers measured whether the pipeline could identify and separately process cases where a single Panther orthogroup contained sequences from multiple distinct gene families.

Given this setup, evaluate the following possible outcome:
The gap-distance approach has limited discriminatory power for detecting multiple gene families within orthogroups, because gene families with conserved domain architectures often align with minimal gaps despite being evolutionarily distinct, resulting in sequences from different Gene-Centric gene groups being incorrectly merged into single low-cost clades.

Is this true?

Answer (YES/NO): NO